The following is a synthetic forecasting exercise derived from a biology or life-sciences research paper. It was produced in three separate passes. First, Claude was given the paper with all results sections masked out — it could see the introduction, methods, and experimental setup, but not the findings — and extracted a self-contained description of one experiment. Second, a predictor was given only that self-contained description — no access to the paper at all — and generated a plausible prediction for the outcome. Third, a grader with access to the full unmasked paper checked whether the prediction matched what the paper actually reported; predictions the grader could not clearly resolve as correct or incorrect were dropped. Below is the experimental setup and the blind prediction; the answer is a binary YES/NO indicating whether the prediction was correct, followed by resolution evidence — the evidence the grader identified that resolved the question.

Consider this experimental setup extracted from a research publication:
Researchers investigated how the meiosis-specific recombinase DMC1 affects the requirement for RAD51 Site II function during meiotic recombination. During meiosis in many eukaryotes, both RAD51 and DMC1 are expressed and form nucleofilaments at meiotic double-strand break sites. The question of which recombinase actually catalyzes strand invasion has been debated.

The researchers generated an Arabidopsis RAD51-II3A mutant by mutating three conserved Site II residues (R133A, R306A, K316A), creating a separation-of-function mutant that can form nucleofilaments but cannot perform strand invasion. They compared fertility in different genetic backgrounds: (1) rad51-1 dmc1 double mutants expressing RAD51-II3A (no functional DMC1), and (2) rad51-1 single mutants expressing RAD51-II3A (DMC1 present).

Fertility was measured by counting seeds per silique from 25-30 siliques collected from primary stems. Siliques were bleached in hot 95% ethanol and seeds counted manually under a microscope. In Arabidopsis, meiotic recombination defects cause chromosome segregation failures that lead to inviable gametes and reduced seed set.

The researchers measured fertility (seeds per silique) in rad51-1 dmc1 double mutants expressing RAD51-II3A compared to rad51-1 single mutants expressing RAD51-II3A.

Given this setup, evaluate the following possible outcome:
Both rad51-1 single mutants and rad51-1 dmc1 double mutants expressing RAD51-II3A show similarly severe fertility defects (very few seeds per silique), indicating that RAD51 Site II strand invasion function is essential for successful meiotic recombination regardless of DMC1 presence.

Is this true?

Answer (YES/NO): NO